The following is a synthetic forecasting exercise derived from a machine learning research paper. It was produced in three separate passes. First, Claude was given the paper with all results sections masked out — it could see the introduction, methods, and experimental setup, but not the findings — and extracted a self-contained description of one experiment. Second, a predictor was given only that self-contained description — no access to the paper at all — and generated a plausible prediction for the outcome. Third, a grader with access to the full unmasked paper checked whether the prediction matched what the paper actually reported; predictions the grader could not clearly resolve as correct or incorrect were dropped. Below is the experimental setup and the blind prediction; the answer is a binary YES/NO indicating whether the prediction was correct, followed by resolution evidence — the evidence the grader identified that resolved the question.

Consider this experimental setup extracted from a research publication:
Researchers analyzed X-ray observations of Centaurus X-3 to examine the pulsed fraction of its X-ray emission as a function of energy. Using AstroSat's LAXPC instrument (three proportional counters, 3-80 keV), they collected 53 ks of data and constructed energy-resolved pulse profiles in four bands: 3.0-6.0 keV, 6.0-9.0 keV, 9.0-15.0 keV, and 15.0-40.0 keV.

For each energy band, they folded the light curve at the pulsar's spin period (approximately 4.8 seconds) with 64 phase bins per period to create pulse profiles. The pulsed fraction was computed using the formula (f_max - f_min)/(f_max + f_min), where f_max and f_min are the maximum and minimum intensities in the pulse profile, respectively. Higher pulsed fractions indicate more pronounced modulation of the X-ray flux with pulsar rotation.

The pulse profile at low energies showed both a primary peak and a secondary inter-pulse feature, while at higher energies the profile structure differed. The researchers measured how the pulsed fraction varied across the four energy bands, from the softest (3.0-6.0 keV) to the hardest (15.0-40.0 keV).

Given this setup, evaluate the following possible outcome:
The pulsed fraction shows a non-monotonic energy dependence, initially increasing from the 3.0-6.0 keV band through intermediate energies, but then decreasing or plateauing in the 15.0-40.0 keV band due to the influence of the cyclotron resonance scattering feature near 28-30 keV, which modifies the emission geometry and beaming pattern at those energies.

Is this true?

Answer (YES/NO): YES